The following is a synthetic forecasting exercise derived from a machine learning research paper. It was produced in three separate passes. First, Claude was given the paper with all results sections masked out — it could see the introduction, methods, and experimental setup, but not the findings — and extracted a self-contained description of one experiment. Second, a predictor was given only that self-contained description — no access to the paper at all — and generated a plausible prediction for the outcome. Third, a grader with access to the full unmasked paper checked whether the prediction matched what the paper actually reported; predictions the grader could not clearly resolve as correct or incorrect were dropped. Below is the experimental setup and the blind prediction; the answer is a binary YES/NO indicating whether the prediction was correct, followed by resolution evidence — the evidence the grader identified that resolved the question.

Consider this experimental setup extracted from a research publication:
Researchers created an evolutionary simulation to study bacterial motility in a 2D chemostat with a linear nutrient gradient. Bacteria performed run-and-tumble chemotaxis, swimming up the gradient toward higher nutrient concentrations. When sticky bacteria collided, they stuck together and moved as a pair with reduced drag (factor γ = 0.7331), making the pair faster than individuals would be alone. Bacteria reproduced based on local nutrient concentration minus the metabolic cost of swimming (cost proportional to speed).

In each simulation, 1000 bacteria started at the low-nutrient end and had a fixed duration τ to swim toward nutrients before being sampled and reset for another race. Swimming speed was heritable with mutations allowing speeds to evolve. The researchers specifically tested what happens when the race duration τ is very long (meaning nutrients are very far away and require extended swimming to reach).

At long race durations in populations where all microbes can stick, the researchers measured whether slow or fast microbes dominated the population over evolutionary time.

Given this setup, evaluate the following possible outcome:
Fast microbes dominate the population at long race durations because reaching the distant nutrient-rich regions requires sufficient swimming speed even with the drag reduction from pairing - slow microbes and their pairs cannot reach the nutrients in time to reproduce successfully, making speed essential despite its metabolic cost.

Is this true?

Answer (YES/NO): YES